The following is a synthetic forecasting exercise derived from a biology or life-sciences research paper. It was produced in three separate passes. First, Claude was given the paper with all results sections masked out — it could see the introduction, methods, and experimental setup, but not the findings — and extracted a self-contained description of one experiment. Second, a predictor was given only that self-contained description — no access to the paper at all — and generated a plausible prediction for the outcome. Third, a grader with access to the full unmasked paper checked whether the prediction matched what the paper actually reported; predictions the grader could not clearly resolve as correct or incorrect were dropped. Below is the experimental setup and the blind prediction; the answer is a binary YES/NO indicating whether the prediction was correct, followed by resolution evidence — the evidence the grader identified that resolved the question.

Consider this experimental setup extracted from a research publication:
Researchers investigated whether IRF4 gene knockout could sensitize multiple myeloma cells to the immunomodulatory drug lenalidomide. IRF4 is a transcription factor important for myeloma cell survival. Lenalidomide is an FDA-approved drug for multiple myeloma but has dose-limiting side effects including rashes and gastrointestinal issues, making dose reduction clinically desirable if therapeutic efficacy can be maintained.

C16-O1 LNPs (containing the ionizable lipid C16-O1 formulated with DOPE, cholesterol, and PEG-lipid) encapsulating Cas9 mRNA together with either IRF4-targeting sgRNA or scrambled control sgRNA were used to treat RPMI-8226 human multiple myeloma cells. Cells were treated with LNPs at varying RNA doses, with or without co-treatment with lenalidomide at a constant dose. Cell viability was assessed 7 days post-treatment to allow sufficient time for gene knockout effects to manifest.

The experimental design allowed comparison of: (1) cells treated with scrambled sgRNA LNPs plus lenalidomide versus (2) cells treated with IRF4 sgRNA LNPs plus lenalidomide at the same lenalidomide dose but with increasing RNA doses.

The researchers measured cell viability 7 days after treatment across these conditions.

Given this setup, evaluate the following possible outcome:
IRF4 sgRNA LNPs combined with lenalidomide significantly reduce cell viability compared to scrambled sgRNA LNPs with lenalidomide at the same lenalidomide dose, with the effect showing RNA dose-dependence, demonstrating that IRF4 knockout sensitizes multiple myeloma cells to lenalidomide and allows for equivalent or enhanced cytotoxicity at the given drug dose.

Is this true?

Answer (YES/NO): YES